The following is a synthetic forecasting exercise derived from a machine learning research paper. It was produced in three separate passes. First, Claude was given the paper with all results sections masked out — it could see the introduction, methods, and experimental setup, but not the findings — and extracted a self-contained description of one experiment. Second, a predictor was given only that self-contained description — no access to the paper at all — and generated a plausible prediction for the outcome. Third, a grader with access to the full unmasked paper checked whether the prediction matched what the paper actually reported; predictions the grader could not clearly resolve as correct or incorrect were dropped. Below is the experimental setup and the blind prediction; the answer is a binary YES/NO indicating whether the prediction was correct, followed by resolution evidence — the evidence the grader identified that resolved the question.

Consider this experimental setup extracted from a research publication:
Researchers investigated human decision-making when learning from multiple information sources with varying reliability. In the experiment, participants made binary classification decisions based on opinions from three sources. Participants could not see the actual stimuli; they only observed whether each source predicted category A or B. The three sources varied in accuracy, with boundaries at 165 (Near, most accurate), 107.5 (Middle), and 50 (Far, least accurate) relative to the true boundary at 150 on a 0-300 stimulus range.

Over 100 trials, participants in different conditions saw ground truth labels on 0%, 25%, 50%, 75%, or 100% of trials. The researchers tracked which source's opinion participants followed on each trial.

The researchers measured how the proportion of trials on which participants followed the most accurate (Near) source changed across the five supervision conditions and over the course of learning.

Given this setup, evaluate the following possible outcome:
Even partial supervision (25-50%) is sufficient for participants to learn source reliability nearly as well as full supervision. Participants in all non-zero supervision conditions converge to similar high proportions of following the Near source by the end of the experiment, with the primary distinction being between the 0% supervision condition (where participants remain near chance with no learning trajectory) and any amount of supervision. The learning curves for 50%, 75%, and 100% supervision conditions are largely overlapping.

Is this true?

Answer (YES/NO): NO